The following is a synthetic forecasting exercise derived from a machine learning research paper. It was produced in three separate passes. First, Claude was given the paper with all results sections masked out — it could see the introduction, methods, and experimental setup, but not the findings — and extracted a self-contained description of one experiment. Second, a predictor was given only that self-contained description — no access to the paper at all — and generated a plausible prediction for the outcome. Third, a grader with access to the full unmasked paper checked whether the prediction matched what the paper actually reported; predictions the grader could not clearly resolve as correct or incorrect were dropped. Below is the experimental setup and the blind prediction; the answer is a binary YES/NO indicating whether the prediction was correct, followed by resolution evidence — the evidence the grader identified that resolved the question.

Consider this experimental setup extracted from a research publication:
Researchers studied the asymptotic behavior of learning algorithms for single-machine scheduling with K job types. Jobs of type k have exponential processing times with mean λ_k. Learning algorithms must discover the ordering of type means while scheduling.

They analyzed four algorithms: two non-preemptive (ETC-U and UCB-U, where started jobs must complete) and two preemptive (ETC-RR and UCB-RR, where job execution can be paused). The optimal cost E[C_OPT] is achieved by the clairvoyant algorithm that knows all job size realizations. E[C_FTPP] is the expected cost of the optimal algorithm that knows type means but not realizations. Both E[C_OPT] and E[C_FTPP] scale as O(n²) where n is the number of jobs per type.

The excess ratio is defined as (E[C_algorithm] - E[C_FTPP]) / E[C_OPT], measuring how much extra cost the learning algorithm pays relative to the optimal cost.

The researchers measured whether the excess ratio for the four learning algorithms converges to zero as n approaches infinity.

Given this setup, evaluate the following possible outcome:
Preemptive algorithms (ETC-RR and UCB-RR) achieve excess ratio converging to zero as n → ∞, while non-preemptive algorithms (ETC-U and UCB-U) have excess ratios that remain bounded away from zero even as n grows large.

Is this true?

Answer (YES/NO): NO